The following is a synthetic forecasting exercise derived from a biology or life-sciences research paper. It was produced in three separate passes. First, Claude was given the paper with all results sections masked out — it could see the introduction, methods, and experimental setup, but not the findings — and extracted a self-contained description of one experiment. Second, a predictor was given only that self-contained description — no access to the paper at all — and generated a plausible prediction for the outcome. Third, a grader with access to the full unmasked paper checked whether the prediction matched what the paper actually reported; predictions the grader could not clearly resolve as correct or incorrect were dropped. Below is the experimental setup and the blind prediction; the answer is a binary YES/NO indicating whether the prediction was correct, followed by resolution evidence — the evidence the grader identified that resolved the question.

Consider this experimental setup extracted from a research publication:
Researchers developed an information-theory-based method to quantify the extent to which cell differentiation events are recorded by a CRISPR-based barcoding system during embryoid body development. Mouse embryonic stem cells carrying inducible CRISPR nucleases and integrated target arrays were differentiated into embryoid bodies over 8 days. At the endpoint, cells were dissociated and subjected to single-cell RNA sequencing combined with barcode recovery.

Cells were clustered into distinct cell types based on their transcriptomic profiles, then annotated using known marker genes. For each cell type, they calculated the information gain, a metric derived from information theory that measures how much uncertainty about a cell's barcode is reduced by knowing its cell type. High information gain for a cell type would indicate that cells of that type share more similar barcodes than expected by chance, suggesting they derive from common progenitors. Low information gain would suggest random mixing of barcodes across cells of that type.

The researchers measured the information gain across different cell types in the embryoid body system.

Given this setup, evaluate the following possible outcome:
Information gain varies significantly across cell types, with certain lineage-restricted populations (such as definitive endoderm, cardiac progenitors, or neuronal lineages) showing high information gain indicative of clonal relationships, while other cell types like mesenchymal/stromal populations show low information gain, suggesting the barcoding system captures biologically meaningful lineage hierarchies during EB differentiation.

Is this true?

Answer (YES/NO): NO